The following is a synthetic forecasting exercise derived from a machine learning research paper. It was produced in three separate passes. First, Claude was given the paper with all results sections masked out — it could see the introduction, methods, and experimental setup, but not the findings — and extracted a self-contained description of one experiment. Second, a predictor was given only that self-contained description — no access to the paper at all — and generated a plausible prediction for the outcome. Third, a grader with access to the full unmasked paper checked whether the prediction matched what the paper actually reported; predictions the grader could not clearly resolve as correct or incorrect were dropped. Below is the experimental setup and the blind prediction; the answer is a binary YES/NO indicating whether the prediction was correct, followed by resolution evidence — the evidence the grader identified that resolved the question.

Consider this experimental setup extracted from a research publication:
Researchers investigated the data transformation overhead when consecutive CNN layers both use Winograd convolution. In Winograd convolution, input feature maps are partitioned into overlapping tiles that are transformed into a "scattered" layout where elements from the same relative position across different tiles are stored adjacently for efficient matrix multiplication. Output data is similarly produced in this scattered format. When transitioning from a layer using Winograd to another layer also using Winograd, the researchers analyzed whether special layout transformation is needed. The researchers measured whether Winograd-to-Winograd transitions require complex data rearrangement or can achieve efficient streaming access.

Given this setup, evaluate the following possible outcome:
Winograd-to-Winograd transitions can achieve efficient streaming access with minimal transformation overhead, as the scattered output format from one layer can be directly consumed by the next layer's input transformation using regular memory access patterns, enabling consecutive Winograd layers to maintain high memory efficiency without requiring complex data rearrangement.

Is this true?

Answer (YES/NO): YES